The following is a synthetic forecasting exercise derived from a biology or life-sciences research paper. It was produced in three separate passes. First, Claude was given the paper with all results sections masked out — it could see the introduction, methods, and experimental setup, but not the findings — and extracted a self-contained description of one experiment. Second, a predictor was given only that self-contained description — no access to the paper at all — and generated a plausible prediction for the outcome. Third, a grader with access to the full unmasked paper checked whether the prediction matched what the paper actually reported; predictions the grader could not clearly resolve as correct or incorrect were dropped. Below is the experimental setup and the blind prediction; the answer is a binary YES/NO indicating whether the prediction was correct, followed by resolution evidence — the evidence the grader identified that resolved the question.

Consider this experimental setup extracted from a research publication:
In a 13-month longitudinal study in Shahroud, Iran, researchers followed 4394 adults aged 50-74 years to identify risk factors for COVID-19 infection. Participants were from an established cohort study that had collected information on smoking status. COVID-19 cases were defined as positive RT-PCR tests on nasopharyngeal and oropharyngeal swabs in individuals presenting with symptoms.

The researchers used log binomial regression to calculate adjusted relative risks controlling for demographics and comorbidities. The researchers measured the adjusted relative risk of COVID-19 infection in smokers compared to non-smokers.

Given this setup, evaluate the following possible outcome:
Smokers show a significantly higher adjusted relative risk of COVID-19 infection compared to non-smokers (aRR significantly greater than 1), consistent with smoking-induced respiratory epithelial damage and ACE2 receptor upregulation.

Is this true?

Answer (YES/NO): NO